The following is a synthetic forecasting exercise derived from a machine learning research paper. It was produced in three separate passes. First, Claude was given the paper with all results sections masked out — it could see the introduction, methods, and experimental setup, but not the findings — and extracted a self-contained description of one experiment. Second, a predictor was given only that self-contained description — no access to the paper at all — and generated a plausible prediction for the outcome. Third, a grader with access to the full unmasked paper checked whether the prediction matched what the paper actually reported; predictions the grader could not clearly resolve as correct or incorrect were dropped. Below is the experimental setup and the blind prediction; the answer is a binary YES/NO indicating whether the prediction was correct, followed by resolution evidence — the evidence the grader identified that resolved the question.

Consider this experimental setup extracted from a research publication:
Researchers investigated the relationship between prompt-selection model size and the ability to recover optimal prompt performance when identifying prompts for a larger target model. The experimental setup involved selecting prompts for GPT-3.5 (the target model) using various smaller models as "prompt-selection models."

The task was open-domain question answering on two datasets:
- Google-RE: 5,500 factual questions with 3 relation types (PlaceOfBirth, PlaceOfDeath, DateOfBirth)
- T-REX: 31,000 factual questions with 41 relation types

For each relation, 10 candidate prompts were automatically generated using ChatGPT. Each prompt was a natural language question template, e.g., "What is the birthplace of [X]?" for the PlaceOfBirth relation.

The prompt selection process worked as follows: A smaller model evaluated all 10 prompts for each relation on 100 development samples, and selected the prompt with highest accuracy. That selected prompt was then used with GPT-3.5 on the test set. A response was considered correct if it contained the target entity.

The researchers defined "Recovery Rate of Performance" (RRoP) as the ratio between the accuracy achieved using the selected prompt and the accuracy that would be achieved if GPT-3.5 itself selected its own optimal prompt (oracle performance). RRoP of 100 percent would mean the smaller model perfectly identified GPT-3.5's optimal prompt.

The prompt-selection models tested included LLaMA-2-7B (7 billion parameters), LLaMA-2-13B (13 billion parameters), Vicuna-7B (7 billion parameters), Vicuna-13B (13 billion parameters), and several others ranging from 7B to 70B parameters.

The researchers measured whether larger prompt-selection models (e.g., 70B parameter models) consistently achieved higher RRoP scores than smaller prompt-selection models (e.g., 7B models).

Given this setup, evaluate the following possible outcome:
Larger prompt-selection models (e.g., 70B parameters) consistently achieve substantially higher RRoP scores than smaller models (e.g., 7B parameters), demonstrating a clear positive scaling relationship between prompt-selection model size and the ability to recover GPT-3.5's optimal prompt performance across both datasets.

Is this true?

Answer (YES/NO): NO